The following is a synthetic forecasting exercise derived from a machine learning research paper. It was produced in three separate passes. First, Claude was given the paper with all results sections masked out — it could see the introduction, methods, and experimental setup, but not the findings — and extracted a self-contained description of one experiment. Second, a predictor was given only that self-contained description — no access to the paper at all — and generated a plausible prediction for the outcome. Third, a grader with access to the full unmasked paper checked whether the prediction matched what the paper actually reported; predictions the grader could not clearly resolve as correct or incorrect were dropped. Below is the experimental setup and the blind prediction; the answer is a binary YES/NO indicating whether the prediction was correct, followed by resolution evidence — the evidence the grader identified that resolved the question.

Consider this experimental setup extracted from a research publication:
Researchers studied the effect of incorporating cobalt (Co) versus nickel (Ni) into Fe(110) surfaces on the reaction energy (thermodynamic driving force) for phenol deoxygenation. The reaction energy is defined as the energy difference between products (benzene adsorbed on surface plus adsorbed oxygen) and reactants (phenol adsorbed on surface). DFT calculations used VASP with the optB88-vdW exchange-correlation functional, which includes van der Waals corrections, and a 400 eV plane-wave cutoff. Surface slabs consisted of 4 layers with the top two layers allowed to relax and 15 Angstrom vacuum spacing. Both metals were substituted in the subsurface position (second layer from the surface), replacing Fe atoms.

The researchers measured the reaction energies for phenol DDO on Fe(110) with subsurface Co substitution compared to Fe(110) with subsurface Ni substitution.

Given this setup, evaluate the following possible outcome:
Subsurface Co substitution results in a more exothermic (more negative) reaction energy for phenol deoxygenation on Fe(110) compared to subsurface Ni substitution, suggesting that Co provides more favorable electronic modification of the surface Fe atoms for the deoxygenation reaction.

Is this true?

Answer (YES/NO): NO